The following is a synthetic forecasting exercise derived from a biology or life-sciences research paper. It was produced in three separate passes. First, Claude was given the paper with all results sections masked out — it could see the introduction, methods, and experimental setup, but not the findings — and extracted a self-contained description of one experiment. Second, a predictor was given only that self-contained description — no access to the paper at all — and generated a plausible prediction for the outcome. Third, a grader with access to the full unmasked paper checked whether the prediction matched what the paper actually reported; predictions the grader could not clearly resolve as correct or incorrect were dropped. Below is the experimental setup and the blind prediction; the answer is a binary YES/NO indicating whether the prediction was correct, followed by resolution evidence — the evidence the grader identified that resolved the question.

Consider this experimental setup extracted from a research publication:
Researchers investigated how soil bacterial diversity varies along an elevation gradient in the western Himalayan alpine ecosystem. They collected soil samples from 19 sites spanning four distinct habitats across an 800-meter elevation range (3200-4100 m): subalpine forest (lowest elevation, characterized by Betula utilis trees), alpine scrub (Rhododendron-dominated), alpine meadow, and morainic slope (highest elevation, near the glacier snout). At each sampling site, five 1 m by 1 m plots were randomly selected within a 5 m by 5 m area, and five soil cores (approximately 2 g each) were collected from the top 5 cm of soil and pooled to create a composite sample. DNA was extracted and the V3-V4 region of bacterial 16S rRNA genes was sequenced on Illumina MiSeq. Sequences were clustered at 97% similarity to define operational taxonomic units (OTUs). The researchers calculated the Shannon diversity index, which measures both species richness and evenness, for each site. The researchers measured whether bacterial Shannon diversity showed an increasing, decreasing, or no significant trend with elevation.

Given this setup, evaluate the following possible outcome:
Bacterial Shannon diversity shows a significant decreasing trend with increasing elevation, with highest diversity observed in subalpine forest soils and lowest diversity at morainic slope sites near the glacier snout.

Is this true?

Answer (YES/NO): NO